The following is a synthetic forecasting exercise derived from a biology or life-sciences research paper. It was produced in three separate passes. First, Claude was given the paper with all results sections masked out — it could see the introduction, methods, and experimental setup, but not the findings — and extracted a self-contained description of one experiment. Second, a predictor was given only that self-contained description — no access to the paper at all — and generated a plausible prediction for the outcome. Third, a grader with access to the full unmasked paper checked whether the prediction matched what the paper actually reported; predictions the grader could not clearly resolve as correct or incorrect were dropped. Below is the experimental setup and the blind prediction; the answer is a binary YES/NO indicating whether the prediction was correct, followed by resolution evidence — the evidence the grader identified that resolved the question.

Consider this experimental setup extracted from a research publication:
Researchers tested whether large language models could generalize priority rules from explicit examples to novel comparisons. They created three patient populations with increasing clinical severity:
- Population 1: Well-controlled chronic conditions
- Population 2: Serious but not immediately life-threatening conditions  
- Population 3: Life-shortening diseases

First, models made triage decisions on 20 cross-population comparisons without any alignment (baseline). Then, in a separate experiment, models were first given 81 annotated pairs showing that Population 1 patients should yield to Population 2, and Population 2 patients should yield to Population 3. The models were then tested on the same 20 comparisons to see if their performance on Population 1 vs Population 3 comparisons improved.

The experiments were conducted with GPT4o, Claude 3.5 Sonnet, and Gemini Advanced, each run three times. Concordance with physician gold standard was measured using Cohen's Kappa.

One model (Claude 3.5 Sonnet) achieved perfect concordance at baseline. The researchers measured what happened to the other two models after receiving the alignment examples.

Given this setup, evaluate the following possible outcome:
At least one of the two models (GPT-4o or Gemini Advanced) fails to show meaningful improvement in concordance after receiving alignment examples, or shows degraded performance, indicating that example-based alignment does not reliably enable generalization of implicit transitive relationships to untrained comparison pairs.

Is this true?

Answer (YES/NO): YES